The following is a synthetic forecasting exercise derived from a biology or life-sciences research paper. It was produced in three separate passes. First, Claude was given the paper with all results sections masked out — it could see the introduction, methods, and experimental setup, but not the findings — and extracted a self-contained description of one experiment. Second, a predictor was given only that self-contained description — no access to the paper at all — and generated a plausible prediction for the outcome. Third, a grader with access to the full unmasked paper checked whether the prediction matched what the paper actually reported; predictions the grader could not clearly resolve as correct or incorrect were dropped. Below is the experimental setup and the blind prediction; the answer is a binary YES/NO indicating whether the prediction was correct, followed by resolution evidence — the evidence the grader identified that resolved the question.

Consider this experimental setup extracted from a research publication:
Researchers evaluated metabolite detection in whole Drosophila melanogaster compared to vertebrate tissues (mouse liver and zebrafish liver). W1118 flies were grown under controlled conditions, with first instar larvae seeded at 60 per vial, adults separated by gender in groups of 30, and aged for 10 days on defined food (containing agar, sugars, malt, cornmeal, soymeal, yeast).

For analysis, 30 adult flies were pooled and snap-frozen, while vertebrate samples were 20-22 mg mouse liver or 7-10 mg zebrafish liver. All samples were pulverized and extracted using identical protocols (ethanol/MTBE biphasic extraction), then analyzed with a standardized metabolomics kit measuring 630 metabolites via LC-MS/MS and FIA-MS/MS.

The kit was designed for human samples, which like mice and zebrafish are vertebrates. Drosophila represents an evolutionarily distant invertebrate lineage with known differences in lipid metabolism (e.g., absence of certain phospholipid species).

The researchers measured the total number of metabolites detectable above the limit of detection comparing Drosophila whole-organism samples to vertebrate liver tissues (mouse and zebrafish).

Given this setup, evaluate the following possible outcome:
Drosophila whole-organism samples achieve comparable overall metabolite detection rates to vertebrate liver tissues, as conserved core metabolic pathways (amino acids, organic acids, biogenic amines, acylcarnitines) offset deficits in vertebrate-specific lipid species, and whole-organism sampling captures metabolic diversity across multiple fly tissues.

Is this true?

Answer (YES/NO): NO